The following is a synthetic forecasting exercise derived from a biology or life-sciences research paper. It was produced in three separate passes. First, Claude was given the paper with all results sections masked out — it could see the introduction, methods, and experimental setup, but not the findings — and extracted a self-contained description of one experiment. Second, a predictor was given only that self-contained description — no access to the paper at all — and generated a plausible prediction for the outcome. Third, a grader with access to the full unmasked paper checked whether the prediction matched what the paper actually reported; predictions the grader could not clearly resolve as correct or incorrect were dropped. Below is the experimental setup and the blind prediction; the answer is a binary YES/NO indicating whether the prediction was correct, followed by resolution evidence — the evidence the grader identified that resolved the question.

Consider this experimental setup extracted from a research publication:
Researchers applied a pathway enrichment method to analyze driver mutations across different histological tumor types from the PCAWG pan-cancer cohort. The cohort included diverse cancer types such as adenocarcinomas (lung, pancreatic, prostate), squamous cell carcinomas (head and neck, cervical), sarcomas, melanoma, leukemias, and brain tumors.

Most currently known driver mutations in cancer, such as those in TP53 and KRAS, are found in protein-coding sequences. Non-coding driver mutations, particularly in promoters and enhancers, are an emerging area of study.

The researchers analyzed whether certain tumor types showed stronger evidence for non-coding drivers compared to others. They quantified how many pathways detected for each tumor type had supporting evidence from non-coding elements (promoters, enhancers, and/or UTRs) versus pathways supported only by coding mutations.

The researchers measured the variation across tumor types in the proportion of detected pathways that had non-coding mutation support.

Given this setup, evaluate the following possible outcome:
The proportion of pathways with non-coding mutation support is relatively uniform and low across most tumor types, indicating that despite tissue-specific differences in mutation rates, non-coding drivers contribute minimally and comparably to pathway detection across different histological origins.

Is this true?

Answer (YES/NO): NO